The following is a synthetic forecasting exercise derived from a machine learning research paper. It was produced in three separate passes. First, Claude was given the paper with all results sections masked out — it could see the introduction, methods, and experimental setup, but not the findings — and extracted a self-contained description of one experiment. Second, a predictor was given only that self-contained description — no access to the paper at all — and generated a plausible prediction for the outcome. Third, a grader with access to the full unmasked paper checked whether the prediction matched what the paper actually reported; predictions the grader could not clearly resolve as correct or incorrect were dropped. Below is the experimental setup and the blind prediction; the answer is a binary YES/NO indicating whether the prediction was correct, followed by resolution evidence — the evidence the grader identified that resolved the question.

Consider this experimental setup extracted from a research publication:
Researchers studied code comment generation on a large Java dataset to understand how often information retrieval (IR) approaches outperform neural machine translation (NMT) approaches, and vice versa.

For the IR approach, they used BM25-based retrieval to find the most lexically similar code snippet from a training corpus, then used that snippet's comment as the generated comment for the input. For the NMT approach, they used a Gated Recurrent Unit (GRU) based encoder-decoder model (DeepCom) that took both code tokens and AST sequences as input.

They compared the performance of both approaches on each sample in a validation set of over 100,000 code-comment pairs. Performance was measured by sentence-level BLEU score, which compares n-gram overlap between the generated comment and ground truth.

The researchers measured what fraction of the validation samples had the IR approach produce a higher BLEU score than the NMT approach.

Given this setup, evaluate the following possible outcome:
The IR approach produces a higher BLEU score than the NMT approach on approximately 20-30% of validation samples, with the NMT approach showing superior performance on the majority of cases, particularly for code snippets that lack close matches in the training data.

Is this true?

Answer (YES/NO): NO